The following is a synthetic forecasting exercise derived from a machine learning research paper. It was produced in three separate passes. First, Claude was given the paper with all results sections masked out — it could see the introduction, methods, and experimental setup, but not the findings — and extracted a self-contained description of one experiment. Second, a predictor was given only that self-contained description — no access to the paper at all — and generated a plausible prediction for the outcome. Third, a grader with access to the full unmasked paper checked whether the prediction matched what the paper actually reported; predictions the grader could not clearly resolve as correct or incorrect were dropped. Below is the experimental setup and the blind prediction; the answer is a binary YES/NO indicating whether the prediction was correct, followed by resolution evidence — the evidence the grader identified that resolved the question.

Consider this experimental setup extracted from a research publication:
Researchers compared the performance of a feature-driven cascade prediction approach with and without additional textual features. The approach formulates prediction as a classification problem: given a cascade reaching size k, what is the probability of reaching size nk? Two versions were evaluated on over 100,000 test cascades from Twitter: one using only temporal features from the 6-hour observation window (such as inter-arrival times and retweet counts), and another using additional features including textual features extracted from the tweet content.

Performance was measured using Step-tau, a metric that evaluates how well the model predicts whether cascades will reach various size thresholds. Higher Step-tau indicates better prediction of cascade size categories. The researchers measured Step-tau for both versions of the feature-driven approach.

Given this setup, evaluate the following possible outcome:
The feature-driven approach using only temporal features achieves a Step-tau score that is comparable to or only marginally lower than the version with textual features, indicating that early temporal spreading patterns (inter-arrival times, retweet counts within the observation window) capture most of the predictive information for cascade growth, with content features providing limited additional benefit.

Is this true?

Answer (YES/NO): NO